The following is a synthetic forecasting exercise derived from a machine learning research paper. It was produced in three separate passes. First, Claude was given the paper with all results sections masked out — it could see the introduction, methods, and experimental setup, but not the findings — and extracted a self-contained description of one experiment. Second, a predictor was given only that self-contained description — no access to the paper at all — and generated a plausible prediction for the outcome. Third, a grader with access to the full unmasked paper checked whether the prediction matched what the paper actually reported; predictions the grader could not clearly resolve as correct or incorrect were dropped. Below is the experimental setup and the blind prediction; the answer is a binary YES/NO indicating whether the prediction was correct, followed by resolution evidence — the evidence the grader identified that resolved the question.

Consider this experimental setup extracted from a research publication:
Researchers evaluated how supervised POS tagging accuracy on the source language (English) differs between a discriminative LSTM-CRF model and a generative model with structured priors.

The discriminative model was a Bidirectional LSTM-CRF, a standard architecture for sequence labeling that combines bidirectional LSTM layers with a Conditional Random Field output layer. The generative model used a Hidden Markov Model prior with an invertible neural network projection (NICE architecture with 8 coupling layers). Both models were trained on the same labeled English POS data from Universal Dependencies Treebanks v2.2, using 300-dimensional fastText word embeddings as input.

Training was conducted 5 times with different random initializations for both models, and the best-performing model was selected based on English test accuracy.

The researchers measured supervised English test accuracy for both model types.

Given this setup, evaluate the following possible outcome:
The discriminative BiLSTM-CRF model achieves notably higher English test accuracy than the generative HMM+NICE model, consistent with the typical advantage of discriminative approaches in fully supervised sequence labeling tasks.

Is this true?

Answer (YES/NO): YES